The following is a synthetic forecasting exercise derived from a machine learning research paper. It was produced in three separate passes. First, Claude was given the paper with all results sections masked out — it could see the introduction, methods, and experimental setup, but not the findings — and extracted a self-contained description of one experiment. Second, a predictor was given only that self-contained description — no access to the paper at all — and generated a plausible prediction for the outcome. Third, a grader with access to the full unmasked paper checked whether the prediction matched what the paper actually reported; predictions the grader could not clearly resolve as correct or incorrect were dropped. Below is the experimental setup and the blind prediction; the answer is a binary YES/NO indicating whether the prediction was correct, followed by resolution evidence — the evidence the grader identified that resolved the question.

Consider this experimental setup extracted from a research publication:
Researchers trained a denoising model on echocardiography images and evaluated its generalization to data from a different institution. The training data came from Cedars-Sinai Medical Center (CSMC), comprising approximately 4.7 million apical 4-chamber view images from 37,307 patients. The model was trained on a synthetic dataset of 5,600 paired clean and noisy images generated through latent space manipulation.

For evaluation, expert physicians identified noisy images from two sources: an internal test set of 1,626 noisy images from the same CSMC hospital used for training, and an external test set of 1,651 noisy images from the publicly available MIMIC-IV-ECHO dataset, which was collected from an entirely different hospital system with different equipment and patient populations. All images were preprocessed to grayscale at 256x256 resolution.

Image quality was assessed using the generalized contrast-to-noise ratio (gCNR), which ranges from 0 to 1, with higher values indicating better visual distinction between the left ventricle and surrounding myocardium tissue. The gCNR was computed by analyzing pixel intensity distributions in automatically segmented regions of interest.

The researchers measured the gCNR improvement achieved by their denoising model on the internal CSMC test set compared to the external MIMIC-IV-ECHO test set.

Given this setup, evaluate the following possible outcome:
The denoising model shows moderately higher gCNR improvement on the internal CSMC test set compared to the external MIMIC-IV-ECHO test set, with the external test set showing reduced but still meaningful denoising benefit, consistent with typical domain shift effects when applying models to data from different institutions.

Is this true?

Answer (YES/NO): NO